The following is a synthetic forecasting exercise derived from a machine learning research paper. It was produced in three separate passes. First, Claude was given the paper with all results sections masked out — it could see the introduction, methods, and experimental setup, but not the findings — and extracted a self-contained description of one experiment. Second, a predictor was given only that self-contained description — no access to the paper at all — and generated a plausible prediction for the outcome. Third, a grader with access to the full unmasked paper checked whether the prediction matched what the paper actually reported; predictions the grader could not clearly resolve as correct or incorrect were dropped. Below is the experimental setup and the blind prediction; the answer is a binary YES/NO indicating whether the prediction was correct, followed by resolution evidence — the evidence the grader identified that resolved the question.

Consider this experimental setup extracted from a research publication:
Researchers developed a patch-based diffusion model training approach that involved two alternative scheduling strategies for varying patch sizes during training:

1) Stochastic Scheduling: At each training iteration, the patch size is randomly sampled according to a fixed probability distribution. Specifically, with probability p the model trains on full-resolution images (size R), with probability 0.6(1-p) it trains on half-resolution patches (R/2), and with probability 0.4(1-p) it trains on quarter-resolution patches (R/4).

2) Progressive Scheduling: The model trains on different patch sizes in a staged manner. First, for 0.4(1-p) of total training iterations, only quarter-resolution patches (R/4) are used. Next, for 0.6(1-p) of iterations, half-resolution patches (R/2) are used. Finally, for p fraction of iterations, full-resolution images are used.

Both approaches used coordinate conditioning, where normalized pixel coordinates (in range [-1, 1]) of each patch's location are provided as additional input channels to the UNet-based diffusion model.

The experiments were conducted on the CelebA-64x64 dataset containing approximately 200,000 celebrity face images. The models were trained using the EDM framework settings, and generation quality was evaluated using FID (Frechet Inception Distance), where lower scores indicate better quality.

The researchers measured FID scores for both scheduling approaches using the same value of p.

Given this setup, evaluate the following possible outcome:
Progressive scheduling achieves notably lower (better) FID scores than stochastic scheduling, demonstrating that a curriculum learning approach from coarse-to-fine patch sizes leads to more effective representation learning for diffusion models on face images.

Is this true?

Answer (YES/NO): NO